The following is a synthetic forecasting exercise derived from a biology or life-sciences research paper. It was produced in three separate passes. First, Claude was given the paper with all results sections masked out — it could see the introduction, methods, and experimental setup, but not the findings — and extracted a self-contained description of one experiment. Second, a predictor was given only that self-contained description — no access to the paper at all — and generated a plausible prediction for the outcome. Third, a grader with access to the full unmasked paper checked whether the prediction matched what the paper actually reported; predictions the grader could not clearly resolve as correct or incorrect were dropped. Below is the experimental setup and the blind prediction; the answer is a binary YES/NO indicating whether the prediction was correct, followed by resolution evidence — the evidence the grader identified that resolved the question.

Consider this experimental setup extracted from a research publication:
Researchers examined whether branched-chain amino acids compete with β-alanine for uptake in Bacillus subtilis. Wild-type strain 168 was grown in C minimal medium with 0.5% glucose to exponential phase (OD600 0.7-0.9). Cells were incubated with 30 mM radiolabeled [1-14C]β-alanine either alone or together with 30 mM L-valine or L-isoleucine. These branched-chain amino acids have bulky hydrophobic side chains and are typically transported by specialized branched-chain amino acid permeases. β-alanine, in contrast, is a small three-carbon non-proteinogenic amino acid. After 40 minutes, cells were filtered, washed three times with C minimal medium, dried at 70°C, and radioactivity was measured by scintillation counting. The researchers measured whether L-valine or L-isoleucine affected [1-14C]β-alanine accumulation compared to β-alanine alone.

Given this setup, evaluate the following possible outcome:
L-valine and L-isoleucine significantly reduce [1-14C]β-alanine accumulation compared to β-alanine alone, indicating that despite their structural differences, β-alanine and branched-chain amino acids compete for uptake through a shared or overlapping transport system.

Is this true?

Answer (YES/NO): NO